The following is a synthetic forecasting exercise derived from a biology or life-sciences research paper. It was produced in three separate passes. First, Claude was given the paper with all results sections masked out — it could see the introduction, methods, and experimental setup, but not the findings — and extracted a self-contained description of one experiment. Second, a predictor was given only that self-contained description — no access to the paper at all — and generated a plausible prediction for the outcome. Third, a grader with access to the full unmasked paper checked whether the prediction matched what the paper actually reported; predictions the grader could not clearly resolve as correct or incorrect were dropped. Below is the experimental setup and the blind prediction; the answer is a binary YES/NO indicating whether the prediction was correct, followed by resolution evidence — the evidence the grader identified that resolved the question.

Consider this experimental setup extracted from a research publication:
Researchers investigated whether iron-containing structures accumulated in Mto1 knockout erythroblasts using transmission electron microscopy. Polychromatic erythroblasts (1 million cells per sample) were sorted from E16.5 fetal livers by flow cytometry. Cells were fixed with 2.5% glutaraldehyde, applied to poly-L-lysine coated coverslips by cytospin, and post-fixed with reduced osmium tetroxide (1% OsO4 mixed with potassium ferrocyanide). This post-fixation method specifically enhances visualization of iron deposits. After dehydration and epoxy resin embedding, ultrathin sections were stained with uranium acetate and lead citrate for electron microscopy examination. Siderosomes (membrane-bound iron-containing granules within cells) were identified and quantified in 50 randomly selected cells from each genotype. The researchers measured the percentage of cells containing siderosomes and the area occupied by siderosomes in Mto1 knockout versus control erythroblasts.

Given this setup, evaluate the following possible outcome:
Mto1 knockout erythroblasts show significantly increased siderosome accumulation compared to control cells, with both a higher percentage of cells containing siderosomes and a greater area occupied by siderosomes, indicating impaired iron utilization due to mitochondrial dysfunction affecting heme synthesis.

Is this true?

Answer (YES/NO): NO